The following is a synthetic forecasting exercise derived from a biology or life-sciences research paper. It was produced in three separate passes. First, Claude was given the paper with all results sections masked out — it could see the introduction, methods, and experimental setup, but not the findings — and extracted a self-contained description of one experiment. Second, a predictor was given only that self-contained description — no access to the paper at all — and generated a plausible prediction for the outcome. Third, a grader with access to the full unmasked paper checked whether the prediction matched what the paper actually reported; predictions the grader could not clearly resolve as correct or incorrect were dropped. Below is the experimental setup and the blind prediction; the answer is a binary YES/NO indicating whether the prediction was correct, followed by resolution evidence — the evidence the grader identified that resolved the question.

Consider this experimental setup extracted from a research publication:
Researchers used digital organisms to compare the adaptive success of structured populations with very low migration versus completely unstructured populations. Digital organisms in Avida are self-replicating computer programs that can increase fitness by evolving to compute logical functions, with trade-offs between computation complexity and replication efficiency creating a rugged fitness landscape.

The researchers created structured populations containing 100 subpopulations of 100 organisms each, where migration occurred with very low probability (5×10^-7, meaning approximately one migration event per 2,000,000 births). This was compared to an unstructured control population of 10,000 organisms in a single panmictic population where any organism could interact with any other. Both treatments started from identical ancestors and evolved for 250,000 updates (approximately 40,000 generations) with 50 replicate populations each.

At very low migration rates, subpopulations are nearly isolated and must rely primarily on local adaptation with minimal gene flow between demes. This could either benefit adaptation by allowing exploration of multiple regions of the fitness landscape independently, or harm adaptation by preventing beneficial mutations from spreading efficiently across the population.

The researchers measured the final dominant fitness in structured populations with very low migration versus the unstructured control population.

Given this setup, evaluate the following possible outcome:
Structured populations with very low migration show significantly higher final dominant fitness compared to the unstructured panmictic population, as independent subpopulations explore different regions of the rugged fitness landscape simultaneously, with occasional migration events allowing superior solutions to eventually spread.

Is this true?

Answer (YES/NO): NO